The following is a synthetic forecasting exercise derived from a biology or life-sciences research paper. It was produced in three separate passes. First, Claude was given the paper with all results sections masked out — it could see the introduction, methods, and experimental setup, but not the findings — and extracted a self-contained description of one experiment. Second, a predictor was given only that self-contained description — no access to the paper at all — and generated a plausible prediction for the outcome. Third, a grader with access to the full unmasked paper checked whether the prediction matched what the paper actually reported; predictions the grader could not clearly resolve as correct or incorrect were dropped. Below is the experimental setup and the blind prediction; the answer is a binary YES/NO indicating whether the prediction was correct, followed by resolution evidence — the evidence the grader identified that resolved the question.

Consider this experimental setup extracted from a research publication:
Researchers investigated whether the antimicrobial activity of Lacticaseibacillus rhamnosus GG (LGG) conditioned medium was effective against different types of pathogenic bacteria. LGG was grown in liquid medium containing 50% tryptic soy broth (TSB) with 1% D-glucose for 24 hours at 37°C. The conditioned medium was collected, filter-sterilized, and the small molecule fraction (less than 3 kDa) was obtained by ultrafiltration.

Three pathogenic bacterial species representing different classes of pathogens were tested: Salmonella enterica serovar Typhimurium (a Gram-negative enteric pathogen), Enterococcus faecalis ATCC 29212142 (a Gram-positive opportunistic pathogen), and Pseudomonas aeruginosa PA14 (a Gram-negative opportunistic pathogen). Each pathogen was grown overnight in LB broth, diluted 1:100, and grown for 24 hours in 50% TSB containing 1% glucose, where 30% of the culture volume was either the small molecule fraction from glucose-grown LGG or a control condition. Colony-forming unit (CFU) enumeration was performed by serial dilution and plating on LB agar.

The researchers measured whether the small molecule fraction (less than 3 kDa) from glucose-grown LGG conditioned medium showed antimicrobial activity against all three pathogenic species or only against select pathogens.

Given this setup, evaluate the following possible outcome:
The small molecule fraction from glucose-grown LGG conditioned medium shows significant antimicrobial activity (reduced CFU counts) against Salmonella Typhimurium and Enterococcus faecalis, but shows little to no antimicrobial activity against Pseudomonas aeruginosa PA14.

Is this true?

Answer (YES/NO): NO